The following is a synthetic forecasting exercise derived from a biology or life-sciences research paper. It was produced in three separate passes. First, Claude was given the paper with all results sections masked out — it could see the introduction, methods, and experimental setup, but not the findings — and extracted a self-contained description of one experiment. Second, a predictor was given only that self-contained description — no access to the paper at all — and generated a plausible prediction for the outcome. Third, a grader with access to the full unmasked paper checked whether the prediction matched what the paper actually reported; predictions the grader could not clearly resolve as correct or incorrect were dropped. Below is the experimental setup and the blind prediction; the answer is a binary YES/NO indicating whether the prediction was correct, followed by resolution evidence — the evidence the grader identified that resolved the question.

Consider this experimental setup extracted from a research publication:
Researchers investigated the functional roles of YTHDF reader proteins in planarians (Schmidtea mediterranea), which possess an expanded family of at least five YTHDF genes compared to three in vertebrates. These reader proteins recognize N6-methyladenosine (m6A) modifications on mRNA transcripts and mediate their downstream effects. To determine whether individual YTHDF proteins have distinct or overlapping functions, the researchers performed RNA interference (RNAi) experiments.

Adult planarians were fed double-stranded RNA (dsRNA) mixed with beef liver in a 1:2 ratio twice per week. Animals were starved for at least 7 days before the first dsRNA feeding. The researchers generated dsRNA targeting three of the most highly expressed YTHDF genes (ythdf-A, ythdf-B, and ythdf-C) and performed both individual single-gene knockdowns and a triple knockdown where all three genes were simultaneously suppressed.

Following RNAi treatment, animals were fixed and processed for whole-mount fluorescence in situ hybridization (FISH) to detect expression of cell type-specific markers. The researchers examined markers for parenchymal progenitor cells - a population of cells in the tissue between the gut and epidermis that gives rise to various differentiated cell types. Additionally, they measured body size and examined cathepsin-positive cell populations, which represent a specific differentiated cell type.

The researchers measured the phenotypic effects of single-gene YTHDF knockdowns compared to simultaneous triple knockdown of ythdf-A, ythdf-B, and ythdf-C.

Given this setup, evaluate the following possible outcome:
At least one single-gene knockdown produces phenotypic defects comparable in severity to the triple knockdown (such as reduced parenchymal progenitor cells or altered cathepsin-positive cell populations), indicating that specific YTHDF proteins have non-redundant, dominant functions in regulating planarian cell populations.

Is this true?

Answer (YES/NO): NO